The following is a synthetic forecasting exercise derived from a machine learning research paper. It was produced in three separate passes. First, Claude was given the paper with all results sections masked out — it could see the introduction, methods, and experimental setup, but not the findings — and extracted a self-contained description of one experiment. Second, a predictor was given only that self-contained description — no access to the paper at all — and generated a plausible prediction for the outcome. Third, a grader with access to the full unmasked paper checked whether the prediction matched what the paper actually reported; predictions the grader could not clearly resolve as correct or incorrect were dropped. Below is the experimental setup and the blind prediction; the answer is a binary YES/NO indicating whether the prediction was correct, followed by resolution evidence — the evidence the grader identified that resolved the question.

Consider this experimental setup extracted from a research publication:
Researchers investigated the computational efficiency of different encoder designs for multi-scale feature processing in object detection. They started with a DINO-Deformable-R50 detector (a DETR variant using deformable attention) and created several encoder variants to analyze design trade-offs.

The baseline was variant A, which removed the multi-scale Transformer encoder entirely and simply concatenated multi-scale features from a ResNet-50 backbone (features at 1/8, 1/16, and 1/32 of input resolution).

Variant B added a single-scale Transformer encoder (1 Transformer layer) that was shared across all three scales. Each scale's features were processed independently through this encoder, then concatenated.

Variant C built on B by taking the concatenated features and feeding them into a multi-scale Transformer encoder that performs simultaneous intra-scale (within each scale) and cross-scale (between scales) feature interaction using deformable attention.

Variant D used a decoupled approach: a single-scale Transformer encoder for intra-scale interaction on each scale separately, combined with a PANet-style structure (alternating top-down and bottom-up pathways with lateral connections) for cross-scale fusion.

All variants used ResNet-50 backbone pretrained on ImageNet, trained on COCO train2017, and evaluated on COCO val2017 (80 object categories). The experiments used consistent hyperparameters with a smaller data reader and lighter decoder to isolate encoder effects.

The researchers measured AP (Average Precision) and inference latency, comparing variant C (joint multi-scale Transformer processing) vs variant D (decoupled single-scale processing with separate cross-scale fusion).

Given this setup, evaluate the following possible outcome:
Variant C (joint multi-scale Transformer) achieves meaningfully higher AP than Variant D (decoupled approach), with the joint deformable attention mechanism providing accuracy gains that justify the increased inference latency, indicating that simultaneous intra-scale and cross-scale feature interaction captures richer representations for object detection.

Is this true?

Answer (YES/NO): NO